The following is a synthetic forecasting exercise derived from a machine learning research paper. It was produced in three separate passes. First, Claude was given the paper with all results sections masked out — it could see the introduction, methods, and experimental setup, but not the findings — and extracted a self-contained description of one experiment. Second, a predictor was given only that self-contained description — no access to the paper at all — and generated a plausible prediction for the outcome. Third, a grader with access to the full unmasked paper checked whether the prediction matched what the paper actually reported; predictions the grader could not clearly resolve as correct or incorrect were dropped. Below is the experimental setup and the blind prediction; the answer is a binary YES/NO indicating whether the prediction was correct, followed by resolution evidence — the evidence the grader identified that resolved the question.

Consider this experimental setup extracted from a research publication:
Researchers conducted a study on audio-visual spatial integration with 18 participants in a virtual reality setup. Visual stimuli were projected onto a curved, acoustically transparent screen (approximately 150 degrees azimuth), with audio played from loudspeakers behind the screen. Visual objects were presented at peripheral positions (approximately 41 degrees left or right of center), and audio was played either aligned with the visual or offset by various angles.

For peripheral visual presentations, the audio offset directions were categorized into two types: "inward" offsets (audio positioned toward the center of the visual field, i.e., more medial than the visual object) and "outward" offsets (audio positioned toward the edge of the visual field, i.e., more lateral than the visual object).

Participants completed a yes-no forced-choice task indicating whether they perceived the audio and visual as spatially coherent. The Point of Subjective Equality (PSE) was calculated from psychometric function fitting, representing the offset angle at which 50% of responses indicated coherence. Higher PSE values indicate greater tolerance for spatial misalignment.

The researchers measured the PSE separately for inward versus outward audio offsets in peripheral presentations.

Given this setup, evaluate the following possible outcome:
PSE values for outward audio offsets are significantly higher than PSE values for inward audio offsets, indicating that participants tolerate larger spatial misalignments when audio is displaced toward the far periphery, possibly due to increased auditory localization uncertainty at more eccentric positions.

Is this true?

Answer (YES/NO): YES